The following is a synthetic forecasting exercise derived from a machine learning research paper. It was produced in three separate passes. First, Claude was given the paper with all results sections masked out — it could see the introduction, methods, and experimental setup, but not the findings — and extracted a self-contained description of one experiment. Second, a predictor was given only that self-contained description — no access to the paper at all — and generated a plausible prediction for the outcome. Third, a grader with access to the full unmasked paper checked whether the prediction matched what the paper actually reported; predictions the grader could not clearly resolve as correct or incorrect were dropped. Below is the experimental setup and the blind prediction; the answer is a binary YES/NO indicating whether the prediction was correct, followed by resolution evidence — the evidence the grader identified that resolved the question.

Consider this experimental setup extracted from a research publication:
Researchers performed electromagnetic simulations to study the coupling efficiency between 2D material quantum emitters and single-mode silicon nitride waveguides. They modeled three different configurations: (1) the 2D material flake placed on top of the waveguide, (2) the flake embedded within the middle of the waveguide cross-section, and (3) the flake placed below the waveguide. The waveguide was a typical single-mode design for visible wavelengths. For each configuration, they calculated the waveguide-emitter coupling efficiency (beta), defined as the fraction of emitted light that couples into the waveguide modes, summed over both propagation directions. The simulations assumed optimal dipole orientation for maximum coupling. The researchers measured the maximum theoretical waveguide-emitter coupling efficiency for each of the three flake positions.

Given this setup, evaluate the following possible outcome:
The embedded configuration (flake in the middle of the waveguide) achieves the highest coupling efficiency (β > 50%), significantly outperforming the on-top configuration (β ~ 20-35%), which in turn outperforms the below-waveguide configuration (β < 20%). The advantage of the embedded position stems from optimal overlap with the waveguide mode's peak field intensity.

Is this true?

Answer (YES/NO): NO